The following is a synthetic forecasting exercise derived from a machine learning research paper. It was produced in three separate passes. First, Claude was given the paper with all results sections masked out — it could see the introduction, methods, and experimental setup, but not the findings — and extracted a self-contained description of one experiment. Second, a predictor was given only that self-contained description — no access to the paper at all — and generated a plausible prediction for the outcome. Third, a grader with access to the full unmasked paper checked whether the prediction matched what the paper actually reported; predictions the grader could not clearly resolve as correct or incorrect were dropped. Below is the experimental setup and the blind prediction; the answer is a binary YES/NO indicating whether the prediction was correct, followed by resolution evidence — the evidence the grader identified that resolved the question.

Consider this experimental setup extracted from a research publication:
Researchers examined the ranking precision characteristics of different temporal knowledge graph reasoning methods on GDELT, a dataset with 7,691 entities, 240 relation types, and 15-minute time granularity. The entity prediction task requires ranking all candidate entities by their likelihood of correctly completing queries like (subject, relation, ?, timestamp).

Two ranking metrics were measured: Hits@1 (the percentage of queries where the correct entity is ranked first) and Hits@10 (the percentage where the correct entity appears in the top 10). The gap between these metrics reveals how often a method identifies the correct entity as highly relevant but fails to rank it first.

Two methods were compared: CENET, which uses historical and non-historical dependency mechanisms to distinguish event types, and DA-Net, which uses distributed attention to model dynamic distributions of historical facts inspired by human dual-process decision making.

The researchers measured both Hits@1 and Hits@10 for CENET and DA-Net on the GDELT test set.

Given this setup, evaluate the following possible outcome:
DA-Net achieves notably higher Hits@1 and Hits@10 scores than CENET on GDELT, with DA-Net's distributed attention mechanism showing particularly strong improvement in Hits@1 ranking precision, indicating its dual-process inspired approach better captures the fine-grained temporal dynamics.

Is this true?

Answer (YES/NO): NO